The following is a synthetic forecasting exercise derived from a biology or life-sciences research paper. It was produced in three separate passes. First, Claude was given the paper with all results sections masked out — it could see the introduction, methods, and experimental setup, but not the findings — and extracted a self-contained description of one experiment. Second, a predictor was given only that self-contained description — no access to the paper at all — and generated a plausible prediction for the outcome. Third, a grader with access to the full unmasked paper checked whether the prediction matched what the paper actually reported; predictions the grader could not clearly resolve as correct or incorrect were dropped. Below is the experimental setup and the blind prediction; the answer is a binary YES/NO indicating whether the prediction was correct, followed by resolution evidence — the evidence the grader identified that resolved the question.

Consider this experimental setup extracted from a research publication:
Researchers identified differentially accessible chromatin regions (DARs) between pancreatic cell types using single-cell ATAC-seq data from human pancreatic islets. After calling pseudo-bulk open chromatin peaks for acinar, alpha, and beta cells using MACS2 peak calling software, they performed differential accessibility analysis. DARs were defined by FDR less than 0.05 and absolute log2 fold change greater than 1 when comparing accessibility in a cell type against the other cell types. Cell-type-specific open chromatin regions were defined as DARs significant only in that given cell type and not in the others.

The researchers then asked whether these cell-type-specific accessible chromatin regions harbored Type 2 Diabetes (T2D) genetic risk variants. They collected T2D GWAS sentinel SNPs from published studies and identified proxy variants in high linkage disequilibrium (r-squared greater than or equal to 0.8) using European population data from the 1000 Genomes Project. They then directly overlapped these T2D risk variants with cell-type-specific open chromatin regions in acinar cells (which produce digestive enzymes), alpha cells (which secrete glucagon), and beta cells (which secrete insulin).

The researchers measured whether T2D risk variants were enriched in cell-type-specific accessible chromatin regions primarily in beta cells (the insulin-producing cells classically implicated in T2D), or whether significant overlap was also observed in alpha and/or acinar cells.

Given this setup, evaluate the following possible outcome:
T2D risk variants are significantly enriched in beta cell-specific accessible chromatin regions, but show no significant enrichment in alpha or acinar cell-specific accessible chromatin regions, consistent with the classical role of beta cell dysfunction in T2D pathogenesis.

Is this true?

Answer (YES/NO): NO